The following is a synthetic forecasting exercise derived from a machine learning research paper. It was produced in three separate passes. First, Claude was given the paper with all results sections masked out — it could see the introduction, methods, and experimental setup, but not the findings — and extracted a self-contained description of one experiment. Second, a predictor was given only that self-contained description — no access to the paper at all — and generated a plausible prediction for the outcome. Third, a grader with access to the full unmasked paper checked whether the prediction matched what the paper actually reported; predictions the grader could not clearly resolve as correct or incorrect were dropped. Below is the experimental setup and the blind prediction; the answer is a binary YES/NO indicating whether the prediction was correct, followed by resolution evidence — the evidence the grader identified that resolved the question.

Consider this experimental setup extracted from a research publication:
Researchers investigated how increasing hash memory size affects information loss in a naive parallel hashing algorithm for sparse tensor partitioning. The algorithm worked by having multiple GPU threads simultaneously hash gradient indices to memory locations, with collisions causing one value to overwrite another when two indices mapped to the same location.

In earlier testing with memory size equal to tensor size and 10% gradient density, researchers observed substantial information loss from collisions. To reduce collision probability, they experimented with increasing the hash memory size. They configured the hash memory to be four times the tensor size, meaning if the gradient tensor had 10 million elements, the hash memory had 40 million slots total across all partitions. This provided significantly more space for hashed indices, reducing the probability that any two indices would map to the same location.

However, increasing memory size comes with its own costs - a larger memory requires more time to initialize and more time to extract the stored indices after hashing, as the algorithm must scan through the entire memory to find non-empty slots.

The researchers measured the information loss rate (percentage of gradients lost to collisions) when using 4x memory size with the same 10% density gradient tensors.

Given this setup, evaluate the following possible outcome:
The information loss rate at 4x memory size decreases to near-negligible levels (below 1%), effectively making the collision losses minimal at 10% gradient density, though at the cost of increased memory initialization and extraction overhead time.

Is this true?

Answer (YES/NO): NO